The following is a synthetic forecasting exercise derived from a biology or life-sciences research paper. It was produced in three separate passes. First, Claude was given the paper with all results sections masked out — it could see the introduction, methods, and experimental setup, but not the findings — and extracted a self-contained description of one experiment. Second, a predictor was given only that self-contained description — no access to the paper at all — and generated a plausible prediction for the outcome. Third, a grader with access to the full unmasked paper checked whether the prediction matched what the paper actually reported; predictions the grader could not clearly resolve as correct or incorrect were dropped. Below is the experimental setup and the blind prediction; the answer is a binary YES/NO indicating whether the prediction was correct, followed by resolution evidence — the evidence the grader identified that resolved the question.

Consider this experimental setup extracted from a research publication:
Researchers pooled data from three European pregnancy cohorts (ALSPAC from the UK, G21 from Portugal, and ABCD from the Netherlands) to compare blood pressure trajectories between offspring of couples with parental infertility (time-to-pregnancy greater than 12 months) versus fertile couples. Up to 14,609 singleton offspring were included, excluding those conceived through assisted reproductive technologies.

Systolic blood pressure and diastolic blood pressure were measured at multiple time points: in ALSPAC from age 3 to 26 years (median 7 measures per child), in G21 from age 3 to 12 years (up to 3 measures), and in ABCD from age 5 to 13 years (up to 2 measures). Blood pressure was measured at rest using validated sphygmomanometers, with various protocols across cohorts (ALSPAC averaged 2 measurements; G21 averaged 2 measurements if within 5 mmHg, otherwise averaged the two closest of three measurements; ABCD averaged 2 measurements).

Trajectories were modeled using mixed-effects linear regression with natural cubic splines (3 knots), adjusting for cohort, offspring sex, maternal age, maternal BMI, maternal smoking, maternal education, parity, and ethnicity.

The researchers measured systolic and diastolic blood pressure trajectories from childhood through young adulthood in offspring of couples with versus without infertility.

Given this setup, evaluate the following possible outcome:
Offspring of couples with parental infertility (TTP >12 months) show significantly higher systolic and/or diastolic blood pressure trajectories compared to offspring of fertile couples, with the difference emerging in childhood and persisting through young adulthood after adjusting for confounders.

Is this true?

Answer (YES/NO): NO